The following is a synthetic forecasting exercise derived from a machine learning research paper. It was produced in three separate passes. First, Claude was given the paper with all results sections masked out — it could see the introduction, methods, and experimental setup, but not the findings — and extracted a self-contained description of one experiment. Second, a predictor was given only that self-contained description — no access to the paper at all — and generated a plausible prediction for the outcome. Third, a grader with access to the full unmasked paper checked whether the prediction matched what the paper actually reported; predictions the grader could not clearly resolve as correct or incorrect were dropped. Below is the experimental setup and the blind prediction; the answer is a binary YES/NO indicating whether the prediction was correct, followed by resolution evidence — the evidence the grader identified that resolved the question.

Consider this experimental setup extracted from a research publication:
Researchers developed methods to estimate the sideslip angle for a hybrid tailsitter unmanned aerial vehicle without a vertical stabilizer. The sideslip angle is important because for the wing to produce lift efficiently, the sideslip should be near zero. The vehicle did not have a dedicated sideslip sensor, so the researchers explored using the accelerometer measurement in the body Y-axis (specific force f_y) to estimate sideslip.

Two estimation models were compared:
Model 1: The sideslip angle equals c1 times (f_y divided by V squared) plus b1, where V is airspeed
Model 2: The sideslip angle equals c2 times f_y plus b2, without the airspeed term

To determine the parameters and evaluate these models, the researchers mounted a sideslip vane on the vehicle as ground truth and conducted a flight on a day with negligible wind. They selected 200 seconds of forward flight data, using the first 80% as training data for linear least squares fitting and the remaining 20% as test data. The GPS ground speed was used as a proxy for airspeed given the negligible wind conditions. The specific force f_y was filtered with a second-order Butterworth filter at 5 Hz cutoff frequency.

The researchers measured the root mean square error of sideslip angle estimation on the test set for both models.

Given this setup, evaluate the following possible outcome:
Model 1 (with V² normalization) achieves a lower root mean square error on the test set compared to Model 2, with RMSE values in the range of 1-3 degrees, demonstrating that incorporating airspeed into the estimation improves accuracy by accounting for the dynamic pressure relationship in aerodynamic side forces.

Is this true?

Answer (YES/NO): NO